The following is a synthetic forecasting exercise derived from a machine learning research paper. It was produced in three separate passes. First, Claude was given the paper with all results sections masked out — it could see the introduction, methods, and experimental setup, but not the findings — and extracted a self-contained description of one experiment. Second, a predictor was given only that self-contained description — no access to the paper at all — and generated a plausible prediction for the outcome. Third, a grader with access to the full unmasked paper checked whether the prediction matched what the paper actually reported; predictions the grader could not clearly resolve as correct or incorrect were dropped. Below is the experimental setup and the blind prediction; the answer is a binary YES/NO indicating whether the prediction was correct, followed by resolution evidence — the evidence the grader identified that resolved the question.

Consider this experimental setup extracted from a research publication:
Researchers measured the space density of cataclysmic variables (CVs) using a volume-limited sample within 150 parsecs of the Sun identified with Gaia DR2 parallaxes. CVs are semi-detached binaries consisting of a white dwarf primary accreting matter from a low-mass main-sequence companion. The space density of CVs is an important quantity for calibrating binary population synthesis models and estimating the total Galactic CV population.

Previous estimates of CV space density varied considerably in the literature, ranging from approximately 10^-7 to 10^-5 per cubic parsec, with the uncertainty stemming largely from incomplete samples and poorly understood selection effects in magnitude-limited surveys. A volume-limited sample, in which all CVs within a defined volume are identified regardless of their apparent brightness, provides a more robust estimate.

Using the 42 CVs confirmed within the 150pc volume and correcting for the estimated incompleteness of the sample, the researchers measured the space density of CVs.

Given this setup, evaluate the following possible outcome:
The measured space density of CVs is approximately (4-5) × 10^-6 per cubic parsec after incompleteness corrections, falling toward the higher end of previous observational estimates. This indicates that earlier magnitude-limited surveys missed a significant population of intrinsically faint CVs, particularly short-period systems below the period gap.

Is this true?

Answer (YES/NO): YES